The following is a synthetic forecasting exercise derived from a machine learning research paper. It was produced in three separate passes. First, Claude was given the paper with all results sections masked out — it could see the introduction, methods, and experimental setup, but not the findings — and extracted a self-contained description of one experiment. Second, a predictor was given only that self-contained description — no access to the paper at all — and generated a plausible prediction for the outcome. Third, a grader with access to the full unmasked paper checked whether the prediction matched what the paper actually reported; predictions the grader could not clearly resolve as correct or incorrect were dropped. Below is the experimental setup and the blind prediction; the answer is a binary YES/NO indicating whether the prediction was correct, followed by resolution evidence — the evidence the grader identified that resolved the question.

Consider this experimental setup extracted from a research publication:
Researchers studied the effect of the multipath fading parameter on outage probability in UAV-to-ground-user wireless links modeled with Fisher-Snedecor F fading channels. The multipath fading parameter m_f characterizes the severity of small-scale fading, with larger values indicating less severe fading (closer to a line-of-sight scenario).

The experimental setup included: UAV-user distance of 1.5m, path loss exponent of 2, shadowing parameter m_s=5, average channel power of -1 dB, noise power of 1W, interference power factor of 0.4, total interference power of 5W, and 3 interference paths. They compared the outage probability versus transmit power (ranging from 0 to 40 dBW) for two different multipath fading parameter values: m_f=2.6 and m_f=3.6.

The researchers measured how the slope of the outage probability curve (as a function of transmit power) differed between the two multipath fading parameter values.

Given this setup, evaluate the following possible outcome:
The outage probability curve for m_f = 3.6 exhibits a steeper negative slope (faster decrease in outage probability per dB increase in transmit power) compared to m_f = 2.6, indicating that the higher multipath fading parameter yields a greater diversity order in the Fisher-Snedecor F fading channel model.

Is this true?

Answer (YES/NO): YES